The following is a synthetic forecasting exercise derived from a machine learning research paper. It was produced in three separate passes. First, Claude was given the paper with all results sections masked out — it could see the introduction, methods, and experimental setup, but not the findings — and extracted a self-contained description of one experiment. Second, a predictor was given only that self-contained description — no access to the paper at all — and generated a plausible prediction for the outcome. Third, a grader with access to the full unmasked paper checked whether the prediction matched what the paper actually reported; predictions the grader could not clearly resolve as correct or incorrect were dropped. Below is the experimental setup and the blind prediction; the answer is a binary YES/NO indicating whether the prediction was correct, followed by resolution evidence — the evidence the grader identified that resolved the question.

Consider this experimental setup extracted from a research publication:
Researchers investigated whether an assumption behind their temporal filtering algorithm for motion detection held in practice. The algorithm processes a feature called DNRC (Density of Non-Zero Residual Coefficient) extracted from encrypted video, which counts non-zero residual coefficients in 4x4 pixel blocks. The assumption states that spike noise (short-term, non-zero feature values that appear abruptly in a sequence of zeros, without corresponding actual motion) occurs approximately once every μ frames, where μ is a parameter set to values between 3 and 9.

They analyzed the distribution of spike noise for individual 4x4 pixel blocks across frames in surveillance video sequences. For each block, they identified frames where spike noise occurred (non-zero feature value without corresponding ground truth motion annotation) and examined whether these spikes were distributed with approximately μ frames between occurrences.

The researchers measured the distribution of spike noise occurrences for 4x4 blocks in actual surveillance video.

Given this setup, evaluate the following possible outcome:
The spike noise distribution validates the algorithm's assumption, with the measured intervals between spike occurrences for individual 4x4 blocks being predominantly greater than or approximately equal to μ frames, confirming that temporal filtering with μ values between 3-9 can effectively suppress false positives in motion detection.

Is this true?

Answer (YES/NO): YES